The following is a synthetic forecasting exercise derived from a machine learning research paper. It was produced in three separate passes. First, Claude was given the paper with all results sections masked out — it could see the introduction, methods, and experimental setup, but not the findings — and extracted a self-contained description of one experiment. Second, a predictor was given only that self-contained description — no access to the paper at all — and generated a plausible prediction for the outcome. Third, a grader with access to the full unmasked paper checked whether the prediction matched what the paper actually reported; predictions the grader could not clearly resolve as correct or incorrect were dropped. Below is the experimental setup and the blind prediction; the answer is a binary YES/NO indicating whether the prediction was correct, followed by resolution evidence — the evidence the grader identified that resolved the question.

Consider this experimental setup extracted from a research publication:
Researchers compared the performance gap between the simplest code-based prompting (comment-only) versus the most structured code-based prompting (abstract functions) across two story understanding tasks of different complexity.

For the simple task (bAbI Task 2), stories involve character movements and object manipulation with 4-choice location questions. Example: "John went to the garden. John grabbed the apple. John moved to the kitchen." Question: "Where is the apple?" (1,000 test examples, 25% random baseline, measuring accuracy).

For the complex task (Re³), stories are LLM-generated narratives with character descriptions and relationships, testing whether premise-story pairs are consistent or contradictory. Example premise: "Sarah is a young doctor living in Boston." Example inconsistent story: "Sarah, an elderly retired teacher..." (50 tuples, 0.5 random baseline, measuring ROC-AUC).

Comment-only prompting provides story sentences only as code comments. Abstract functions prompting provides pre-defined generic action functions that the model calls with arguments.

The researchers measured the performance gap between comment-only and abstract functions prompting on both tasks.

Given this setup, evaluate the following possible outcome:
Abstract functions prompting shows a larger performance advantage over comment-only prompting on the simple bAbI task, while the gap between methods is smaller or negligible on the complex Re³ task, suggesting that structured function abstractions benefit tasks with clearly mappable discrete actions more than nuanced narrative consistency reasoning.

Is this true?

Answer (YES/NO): NO